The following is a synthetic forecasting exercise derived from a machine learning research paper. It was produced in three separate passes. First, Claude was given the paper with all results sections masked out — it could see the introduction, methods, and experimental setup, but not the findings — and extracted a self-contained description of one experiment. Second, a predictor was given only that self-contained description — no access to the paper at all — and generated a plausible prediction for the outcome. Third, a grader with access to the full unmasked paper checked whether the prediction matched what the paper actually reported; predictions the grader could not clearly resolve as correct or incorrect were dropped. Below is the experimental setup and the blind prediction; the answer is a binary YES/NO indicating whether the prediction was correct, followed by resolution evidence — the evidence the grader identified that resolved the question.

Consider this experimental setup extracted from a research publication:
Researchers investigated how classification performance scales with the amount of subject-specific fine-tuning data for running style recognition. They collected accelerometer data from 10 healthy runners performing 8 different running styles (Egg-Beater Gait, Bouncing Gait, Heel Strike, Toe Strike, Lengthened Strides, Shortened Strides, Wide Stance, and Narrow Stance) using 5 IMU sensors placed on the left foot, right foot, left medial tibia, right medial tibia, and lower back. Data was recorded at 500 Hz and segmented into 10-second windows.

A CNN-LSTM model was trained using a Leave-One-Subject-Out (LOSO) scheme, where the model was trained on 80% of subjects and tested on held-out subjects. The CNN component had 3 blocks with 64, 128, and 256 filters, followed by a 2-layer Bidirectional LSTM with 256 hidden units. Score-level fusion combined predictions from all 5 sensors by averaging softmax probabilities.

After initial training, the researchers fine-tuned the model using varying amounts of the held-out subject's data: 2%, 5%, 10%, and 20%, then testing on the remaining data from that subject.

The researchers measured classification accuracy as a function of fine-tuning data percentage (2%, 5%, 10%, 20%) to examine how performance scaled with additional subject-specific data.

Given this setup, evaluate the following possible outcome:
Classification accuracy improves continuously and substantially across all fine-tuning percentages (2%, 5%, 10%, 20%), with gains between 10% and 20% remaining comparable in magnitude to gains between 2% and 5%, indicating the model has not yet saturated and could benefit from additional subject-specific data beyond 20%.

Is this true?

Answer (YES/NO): NO